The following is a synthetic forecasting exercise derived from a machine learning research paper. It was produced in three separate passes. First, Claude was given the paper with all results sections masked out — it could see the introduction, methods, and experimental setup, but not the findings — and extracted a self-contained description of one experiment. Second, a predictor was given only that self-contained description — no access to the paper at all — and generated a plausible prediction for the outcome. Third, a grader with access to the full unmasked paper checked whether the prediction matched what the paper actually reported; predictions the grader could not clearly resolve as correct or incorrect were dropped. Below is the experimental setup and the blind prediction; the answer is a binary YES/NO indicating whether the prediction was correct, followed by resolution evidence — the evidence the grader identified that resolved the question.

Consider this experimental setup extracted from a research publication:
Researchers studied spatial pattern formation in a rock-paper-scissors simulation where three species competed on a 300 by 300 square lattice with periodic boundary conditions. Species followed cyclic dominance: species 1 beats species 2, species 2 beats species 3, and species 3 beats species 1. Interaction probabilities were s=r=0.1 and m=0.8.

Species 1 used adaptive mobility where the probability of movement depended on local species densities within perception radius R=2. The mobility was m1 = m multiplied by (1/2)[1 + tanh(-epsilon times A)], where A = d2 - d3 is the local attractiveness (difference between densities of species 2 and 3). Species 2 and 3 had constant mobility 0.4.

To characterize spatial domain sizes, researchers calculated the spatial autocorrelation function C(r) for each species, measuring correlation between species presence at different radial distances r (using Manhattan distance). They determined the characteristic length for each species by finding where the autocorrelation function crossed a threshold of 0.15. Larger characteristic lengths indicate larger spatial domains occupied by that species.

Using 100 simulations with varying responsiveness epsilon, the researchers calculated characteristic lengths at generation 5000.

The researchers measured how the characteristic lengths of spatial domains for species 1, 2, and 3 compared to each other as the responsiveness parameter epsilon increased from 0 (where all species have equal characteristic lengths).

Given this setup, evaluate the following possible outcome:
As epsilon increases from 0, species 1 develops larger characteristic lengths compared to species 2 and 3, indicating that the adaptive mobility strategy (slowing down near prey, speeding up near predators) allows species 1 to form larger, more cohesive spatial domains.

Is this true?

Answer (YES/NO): NO